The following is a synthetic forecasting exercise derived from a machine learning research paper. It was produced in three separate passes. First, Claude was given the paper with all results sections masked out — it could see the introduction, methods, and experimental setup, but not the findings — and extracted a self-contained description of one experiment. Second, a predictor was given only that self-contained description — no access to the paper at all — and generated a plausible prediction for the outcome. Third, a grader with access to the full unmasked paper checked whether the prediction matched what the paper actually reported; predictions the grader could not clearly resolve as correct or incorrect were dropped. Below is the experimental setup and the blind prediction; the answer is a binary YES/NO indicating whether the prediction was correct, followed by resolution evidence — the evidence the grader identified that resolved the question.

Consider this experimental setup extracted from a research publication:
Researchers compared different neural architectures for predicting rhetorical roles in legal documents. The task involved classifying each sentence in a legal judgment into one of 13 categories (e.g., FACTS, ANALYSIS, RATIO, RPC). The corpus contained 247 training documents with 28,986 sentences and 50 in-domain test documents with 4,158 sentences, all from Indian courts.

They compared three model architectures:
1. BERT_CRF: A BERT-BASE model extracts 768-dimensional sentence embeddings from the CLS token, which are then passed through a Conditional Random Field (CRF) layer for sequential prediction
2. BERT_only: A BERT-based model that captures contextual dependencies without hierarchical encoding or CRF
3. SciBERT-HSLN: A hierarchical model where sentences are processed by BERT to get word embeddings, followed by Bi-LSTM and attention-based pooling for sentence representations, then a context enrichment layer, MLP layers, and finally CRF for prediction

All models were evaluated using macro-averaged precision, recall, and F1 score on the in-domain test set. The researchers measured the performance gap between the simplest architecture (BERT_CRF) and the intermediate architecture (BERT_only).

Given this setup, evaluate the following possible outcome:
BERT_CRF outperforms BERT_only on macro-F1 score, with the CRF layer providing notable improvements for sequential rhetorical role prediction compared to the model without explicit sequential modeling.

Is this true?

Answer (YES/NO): NO